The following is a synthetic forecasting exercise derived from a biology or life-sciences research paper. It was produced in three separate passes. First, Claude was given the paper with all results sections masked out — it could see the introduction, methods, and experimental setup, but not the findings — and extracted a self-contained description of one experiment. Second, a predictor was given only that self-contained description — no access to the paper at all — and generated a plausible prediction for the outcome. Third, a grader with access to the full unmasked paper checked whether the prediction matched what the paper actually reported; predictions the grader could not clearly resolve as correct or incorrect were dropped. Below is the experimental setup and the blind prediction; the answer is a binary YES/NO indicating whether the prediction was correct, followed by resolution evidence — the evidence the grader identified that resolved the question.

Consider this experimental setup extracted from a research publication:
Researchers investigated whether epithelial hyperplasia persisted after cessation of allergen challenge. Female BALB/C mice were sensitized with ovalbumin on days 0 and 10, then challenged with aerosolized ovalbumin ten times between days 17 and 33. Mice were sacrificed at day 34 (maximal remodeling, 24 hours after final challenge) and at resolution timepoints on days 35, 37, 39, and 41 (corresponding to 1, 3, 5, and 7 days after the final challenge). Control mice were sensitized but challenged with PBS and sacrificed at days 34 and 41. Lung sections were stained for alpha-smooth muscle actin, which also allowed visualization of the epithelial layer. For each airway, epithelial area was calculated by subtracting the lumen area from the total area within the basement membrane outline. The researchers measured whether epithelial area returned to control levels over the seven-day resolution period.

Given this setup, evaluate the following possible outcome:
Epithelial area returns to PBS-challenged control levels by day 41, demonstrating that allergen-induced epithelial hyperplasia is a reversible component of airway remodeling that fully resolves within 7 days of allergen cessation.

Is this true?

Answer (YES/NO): NO